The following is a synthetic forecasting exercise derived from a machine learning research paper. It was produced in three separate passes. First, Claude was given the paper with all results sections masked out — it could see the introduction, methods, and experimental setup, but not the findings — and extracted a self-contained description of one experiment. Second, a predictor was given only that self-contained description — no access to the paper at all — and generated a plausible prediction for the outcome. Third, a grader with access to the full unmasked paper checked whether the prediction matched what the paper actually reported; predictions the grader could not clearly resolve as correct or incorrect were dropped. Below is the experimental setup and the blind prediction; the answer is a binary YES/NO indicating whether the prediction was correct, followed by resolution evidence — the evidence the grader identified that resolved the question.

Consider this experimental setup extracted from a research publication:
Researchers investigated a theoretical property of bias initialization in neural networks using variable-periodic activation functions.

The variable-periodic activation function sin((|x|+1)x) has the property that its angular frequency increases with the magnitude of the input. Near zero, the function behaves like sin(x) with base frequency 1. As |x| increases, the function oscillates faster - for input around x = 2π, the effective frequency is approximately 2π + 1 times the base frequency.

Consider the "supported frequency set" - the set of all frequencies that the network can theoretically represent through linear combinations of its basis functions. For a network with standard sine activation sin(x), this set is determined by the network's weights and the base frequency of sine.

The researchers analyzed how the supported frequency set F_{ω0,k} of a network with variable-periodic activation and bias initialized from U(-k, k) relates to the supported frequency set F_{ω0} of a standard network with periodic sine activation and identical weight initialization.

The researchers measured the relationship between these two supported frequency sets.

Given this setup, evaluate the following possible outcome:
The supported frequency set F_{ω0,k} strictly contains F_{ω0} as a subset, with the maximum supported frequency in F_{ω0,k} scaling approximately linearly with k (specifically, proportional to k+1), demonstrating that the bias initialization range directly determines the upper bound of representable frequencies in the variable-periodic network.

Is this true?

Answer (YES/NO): NO